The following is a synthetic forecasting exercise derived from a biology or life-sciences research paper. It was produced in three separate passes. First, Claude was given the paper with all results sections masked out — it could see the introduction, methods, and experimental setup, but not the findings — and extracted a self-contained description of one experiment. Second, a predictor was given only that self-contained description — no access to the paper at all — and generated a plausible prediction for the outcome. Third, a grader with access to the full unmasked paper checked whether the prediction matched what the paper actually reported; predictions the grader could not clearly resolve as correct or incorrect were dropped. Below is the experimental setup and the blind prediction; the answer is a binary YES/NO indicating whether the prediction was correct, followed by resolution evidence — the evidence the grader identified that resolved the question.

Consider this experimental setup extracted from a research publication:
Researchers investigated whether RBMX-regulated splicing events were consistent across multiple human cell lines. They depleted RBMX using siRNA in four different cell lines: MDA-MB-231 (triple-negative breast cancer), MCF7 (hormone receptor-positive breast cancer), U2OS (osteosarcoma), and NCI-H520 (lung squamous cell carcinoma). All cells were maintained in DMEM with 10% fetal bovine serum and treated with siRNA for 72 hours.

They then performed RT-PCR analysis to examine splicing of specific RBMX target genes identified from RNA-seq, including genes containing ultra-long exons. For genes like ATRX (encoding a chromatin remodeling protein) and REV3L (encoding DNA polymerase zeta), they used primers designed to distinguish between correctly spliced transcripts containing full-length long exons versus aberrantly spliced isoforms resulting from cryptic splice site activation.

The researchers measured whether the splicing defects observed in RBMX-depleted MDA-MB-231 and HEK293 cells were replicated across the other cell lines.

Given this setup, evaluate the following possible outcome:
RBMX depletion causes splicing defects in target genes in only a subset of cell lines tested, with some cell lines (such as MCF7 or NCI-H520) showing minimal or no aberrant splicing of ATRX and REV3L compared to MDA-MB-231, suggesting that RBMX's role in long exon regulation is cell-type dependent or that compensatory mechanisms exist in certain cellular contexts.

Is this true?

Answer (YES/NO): NO